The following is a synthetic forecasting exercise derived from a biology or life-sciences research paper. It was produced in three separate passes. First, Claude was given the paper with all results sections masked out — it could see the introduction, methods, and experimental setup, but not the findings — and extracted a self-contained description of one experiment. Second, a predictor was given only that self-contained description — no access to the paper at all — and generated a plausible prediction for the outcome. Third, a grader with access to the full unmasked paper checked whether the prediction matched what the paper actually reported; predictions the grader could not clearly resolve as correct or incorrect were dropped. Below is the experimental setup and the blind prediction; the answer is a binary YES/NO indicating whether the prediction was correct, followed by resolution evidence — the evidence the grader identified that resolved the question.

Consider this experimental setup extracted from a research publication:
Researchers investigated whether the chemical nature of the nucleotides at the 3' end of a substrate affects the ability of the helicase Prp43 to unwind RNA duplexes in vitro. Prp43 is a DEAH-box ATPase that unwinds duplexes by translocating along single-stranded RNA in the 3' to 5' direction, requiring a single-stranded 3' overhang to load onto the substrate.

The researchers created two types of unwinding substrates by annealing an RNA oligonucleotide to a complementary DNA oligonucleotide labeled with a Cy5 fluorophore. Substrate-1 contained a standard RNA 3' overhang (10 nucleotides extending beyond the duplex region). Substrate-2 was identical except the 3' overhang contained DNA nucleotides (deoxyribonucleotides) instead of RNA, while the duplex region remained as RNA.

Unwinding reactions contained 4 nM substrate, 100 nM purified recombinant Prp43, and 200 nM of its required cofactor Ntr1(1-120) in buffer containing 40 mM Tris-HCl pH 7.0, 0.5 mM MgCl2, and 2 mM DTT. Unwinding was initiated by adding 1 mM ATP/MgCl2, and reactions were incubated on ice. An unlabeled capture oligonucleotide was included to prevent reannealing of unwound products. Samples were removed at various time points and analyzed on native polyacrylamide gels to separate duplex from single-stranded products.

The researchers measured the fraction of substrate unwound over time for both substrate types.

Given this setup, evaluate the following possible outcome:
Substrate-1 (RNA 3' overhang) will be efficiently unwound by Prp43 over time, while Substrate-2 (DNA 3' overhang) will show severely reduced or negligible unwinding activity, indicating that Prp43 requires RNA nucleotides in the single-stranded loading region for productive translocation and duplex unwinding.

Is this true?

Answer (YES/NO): YES